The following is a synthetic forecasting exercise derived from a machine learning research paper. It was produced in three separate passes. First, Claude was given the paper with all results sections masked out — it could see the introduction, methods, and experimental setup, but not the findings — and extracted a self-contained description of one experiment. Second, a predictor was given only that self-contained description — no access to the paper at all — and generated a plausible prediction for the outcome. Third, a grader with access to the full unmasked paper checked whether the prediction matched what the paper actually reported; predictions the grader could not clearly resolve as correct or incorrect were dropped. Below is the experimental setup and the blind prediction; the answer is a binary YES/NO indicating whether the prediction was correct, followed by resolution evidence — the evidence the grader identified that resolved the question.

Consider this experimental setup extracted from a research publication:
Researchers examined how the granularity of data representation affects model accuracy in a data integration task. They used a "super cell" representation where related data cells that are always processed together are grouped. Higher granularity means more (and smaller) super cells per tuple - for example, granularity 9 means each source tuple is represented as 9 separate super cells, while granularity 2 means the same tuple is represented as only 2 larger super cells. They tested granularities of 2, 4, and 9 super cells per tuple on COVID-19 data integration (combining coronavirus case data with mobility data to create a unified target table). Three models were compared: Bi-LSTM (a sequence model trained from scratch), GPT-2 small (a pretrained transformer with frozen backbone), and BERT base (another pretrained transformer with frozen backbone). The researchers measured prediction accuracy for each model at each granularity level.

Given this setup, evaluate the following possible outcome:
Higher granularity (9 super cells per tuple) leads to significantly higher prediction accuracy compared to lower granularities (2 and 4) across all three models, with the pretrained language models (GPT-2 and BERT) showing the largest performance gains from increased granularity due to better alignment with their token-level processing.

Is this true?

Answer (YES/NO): NO